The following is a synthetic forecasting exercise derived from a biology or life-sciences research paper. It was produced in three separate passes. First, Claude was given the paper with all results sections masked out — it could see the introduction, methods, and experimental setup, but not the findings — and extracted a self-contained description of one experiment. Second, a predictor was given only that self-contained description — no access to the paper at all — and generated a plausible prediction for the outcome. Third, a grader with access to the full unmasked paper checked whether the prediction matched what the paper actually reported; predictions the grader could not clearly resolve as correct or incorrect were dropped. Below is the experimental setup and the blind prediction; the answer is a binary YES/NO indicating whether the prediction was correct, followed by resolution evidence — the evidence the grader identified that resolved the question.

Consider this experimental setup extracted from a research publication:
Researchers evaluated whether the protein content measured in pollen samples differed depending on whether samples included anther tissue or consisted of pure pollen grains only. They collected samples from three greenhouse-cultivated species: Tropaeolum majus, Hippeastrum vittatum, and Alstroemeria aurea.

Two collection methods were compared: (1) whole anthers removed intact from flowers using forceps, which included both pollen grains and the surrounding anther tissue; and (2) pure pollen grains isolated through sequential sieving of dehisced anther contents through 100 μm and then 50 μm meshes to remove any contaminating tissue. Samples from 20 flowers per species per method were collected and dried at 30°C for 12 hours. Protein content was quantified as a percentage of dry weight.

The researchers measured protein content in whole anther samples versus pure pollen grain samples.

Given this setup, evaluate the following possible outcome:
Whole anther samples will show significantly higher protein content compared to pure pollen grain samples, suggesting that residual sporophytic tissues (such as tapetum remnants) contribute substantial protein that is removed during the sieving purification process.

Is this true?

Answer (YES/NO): NO